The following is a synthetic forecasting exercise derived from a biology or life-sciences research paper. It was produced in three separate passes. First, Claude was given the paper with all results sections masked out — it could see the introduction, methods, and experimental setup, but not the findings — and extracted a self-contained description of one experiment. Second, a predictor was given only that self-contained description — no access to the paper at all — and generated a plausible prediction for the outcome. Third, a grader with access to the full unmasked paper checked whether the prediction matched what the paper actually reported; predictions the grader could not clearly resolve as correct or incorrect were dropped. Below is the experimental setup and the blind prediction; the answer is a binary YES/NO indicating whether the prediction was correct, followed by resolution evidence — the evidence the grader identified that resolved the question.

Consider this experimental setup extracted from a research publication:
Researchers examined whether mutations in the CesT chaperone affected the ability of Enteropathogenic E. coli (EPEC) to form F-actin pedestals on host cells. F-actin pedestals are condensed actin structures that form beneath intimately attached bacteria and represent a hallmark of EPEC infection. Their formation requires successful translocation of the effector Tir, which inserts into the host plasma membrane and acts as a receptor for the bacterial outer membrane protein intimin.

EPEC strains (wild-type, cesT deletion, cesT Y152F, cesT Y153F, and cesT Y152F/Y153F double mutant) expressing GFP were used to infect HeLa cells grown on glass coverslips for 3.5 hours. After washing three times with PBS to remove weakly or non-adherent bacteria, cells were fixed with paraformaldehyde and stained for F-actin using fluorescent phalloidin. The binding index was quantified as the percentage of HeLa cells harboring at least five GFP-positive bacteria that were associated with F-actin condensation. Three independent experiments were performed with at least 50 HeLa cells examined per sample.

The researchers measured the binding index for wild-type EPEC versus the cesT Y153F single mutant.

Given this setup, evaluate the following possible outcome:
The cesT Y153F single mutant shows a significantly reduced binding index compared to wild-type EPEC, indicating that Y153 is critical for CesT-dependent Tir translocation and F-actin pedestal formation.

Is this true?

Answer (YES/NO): NO